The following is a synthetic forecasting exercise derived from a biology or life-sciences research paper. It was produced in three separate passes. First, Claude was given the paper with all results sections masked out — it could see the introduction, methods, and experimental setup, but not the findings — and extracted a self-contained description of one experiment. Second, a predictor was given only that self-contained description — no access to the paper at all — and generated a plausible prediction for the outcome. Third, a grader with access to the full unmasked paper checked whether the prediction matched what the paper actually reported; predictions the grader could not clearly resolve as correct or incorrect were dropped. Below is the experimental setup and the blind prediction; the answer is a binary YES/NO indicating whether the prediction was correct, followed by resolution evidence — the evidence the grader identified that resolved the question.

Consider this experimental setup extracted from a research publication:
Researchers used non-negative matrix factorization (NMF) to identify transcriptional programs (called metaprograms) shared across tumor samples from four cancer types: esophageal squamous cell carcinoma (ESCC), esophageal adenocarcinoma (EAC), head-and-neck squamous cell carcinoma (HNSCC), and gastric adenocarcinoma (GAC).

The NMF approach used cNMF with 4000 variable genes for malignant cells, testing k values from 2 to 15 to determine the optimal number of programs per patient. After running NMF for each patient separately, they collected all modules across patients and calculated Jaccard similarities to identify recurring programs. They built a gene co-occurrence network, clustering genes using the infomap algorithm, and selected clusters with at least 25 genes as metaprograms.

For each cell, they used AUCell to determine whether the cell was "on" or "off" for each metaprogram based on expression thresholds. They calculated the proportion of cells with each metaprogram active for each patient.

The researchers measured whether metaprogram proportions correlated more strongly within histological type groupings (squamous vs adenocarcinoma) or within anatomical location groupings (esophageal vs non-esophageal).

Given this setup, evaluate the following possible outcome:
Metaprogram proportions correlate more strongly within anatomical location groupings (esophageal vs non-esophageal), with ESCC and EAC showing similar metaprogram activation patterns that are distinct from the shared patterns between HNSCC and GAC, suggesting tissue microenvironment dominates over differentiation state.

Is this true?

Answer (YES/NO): NO